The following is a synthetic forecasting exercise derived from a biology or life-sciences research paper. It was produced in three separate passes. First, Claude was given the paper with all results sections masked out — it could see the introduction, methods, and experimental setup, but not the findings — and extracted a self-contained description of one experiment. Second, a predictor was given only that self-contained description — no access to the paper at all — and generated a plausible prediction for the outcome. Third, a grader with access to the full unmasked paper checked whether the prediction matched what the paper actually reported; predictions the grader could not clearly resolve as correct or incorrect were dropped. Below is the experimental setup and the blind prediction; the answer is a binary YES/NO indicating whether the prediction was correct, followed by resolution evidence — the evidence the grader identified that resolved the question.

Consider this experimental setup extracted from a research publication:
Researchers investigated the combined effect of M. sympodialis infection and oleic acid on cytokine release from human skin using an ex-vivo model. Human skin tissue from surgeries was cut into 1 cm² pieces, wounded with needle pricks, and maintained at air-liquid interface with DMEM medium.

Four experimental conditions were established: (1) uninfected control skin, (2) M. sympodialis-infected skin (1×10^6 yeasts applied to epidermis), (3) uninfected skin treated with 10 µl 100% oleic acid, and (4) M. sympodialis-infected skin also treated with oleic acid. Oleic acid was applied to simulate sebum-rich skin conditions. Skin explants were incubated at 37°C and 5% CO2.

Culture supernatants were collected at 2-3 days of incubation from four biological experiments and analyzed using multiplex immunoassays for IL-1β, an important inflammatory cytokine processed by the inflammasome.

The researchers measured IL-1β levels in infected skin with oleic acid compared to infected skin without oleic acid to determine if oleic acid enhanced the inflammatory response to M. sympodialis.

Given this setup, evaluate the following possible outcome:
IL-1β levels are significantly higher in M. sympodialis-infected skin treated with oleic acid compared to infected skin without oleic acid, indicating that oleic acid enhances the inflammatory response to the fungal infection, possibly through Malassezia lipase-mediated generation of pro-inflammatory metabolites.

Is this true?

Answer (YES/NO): NO